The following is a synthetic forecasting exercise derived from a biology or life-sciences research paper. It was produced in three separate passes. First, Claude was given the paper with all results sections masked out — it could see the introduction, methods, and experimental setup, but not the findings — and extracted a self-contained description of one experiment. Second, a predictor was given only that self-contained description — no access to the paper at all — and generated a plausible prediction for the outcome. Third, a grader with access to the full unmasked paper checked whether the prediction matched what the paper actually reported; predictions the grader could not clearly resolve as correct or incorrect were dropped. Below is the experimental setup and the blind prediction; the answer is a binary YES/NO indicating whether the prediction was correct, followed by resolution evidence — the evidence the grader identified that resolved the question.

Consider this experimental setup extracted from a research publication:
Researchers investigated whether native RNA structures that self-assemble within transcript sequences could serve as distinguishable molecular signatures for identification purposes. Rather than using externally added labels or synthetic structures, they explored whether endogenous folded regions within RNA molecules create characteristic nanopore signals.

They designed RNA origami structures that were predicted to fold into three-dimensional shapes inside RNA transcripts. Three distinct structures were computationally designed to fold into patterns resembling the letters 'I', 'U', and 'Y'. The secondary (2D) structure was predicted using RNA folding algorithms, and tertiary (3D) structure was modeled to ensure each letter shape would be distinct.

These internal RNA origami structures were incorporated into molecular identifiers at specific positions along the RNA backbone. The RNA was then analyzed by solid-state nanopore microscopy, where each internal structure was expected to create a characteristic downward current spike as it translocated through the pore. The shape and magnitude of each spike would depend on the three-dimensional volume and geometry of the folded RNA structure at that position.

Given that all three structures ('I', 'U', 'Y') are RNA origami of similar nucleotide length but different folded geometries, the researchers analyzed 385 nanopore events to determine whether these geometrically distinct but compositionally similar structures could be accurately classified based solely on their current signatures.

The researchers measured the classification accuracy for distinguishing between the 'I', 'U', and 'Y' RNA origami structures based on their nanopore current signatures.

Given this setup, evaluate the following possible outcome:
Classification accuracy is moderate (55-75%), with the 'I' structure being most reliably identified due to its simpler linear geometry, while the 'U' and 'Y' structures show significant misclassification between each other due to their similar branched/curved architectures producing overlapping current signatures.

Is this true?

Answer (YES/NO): NO